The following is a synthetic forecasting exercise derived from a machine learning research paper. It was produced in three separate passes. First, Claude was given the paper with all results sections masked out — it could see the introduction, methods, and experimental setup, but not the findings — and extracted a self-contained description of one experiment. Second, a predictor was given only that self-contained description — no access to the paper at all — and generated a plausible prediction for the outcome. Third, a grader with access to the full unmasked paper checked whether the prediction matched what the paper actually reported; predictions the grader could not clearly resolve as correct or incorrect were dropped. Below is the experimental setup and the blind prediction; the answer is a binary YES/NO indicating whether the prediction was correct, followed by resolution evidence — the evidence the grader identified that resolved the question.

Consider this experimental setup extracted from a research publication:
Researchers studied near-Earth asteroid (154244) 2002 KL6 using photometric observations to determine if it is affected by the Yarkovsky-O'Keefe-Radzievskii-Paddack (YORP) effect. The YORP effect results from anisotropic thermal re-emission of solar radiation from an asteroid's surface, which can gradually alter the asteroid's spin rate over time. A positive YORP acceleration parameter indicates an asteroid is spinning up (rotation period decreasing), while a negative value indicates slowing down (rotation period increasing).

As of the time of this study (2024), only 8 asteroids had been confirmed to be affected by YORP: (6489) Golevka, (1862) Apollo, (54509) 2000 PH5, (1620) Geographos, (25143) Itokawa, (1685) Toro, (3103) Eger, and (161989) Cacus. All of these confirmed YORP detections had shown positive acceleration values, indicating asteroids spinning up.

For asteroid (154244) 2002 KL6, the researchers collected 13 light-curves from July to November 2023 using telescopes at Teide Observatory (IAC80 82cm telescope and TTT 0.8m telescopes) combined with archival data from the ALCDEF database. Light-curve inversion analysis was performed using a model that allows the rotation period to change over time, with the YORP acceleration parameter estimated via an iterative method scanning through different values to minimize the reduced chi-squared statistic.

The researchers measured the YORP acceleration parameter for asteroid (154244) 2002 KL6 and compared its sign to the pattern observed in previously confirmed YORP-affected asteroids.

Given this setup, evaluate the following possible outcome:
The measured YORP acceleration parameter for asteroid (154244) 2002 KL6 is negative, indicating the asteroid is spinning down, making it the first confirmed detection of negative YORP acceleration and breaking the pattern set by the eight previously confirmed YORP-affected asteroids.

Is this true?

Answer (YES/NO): NO